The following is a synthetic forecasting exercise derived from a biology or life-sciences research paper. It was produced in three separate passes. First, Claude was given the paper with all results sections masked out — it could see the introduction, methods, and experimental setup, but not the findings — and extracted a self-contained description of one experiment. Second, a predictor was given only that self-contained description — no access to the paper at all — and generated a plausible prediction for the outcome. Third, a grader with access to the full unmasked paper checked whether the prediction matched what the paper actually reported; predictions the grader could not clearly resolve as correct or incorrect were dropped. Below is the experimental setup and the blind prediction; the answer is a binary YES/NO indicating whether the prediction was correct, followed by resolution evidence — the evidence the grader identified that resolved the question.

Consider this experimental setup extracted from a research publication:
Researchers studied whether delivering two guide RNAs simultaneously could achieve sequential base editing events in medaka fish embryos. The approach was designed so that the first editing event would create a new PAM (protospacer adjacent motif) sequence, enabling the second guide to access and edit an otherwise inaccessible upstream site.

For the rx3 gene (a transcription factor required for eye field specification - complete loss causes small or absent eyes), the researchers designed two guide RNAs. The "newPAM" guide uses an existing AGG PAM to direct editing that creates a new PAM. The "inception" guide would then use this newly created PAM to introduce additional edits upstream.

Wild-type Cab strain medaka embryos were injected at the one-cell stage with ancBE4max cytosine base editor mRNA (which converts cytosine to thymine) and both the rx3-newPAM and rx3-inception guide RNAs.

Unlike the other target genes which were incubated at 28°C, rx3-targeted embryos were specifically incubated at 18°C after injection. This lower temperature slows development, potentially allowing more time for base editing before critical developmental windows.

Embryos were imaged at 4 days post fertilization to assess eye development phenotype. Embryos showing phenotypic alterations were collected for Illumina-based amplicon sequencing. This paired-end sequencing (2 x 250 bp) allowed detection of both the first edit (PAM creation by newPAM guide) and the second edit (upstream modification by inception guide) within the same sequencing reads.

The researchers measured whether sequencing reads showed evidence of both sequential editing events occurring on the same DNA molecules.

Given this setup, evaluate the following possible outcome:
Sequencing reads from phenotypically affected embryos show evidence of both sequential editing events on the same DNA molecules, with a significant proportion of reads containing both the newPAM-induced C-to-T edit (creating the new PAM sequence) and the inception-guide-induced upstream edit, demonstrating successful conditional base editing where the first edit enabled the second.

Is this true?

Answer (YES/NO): YES